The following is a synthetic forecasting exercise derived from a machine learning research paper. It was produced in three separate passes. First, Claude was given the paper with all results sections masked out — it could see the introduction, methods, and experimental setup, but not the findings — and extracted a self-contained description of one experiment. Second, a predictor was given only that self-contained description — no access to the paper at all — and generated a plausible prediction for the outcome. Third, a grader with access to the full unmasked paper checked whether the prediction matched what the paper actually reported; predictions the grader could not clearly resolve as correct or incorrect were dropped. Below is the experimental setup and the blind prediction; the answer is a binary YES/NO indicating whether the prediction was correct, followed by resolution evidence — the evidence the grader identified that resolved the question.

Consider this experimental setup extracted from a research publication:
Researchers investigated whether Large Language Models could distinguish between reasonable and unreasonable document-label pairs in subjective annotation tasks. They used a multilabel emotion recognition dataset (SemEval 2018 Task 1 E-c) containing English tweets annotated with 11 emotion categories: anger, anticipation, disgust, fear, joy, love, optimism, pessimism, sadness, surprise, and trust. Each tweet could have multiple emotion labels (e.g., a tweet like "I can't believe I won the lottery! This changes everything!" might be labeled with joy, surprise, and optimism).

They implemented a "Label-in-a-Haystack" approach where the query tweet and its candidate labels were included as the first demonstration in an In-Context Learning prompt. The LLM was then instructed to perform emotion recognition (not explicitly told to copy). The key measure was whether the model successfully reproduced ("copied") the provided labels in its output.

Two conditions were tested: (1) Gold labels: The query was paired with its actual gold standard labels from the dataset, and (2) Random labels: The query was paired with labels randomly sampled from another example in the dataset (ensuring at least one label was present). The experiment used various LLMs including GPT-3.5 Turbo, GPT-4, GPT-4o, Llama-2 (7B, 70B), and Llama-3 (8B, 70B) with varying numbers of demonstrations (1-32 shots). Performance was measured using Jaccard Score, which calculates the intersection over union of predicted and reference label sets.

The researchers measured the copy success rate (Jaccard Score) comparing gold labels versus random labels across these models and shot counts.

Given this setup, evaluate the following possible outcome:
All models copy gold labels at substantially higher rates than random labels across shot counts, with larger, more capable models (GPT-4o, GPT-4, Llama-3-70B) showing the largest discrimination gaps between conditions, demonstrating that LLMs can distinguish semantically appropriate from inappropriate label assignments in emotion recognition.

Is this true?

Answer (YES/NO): NO